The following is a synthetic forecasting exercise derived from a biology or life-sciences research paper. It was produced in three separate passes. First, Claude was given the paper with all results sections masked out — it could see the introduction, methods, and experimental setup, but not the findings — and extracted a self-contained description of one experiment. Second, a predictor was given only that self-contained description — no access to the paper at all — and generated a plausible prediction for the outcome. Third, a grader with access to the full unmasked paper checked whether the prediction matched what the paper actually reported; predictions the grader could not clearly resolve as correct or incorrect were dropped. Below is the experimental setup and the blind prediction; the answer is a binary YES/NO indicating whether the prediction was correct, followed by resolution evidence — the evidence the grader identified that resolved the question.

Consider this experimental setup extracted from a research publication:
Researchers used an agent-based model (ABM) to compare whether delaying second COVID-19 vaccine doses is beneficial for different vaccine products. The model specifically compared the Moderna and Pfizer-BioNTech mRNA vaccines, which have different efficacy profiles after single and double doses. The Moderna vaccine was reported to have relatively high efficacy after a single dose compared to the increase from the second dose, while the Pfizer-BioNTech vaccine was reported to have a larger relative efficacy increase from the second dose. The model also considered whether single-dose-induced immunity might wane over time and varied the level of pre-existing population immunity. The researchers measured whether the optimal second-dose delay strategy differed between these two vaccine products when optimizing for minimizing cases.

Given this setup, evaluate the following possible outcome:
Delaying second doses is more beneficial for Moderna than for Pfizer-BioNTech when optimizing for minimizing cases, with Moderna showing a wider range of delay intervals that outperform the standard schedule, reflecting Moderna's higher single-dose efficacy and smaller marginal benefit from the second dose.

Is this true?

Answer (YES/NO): YES